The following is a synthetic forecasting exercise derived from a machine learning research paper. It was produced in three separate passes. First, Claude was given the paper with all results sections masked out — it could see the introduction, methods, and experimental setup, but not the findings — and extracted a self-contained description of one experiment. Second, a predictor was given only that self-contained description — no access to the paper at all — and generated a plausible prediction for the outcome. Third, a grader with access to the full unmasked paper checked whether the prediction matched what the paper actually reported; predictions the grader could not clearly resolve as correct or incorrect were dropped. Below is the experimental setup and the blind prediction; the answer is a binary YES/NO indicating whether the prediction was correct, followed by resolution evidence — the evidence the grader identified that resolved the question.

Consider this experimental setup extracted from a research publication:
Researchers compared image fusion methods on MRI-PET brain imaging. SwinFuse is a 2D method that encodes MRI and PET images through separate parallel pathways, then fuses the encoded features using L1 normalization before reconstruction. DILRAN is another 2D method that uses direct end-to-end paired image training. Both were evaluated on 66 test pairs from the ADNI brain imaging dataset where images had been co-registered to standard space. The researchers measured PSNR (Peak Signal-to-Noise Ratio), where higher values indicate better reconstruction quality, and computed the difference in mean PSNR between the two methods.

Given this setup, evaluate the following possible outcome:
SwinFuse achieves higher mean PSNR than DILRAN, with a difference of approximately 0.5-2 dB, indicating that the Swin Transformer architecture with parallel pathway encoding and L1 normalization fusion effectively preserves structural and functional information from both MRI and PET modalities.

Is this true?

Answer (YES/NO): NO